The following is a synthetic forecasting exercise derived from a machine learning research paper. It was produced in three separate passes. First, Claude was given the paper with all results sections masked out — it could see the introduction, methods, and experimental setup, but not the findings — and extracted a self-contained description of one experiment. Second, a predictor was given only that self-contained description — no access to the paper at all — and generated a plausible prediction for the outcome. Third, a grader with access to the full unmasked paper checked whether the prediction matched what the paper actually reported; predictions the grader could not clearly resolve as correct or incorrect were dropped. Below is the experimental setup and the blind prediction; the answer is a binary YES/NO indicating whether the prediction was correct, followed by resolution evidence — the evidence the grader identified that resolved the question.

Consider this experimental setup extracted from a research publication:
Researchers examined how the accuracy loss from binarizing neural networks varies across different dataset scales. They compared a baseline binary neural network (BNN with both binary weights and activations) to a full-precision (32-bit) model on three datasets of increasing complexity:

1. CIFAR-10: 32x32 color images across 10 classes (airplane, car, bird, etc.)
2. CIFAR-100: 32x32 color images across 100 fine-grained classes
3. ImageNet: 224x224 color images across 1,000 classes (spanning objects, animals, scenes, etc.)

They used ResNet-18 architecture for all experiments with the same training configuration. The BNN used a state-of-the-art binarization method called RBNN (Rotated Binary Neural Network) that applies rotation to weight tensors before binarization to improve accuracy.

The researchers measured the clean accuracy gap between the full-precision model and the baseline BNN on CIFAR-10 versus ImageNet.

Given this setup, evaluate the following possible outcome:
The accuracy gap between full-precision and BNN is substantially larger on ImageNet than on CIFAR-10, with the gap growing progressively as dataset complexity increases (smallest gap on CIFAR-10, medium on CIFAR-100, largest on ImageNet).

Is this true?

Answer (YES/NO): YES